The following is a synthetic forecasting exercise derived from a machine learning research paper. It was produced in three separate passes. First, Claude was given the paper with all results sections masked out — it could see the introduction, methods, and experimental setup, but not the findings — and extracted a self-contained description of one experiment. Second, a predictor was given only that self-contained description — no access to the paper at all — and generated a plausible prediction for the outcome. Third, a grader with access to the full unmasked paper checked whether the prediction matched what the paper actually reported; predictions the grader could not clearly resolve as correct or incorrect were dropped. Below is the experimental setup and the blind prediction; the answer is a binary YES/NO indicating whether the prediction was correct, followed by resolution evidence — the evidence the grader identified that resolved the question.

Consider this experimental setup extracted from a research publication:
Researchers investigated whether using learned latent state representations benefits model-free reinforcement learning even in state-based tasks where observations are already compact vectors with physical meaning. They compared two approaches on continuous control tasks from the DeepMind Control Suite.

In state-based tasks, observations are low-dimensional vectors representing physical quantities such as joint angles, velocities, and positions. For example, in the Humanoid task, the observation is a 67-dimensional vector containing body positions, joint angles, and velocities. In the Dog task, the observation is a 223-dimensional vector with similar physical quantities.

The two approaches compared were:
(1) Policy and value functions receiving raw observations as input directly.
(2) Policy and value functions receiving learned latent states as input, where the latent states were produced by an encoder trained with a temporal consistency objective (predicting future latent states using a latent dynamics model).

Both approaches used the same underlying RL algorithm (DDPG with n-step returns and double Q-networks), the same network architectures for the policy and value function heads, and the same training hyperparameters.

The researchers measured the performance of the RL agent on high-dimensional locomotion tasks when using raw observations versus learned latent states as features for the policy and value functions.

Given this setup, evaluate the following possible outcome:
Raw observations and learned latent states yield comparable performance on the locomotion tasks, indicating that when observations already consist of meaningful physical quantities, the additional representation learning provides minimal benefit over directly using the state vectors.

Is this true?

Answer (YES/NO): NO